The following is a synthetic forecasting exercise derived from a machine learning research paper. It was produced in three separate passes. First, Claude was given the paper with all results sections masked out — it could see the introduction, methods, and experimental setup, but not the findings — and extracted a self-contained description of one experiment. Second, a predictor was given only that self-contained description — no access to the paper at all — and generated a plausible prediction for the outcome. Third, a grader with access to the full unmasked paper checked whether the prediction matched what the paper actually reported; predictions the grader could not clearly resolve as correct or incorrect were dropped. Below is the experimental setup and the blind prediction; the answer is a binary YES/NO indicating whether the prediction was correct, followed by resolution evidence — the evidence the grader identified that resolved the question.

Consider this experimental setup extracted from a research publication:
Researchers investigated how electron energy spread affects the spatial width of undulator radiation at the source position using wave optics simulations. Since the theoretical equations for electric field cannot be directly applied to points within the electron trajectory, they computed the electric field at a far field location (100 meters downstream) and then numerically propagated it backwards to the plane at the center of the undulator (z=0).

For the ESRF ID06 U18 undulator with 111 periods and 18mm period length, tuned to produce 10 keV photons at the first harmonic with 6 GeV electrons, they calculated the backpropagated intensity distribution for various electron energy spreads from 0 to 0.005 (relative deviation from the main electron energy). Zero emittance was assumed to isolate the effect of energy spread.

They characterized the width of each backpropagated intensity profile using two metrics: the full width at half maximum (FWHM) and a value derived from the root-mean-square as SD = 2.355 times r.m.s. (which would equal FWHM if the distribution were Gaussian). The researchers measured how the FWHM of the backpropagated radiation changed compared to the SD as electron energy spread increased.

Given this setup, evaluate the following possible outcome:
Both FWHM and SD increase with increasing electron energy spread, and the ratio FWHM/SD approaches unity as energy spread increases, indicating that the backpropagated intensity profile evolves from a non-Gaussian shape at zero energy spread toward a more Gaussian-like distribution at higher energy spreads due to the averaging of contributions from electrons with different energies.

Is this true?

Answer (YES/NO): NO